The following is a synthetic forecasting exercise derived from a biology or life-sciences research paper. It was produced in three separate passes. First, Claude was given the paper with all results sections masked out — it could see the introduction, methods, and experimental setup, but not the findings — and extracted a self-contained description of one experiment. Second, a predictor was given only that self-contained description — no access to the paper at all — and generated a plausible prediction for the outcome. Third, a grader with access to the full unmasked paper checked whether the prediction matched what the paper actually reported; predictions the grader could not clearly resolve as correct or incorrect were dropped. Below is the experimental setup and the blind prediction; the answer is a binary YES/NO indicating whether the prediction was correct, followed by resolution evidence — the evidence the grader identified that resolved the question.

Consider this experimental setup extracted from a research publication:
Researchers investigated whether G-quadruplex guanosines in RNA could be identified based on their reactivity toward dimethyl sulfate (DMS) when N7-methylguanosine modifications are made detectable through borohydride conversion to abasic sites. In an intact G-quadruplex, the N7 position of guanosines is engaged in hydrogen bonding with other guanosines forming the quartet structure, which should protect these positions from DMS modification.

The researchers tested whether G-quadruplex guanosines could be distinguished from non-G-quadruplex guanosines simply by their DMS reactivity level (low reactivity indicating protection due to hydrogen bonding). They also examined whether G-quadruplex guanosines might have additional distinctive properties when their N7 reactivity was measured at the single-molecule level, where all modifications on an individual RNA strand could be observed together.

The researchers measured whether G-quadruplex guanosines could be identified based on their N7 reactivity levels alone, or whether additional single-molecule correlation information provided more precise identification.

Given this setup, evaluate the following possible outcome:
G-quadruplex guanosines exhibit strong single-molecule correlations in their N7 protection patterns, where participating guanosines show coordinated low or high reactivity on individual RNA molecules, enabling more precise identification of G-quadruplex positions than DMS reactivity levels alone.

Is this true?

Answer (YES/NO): YES